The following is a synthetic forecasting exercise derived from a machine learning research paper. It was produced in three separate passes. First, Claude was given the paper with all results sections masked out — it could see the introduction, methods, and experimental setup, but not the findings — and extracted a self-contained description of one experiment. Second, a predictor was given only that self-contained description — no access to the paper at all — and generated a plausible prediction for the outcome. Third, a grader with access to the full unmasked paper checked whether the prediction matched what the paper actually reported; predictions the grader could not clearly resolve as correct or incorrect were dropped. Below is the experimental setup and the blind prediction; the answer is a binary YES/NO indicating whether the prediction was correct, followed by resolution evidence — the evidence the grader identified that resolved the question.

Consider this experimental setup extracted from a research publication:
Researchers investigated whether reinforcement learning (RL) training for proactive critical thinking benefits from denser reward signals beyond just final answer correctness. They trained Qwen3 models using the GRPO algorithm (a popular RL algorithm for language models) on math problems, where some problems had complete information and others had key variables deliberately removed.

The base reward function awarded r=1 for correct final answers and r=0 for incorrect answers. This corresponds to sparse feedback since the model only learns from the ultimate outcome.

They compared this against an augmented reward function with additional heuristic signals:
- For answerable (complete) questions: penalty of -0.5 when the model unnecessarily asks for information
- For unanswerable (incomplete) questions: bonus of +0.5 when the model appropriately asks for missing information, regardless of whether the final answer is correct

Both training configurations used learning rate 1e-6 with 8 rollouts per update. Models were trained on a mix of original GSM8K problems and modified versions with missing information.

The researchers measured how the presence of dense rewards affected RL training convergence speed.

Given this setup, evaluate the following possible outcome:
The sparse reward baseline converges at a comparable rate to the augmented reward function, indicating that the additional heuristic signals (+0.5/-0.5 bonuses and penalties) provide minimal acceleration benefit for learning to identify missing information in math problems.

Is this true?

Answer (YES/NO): NO